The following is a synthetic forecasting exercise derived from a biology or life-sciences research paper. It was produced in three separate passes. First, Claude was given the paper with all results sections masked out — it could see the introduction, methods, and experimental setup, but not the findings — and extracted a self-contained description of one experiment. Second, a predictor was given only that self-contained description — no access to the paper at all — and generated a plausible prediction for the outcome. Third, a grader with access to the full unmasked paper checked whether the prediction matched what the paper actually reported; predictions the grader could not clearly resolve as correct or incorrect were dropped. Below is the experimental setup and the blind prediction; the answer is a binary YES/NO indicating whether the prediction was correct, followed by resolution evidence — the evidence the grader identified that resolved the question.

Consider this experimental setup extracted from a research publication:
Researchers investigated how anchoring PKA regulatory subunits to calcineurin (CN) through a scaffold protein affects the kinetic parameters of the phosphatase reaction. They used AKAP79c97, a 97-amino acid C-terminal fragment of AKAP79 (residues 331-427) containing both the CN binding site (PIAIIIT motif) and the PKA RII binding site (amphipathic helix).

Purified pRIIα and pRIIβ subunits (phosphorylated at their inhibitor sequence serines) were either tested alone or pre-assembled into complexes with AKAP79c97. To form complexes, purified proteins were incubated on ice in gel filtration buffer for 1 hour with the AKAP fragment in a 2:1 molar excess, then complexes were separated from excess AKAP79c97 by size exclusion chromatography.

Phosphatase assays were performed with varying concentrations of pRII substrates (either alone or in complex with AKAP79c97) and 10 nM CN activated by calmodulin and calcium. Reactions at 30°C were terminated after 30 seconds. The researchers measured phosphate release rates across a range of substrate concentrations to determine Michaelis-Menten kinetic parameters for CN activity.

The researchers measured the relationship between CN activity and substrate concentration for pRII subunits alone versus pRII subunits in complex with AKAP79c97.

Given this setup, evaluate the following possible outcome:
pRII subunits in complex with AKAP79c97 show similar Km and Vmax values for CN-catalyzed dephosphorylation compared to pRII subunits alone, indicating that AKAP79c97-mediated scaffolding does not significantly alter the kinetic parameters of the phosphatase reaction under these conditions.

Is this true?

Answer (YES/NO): NO